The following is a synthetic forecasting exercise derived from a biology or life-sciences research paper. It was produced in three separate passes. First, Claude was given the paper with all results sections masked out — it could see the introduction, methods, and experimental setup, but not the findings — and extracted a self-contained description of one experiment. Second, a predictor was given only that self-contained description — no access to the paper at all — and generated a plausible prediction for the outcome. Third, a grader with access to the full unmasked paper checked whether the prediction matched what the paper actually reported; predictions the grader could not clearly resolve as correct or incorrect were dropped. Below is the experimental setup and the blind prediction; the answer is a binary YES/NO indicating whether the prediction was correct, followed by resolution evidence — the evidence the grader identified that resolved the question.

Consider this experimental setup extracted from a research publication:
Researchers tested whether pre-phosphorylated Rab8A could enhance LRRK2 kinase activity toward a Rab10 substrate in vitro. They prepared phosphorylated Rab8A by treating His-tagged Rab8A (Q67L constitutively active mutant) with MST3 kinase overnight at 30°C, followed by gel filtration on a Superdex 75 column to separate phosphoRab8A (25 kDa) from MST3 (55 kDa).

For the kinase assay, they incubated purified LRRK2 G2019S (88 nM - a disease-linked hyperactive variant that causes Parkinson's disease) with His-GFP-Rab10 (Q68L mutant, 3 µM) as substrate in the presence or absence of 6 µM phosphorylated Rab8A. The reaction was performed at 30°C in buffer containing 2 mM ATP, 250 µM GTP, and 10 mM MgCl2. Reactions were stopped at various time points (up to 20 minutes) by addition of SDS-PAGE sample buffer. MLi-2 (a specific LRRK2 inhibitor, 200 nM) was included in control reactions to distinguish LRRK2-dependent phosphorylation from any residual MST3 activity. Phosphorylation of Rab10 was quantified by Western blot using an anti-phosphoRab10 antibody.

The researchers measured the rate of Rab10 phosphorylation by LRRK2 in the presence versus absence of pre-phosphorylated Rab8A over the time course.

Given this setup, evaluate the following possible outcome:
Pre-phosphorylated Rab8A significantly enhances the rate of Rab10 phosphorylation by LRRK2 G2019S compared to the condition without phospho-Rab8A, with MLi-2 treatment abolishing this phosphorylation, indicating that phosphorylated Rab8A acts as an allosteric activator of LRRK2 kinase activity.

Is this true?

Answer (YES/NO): YES